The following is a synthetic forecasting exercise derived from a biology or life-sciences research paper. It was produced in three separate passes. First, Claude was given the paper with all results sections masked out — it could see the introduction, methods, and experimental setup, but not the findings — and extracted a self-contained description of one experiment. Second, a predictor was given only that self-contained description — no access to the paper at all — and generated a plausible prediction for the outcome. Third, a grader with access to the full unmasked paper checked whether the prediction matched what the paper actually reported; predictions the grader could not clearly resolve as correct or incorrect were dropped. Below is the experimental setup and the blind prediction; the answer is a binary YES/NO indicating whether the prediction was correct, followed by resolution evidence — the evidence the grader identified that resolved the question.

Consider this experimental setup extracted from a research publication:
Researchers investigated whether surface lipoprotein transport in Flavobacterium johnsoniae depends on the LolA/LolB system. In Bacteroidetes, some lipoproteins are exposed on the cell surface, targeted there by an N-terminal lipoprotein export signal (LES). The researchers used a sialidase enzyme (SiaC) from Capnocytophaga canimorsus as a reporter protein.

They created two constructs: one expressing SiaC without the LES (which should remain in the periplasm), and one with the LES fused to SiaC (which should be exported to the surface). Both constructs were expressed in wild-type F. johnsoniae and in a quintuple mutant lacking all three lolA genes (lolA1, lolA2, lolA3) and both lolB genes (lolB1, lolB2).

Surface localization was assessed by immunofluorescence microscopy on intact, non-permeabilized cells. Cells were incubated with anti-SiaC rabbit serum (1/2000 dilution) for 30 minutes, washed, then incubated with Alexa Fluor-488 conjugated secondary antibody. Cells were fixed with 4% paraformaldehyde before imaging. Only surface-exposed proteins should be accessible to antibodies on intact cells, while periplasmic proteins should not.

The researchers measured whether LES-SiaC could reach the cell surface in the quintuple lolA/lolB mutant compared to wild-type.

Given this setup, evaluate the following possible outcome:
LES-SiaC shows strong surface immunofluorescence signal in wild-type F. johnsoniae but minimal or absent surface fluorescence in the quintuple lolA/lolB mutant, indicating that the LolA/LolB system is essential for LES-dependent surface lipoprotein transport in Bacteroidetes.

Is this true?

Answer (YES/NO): NO